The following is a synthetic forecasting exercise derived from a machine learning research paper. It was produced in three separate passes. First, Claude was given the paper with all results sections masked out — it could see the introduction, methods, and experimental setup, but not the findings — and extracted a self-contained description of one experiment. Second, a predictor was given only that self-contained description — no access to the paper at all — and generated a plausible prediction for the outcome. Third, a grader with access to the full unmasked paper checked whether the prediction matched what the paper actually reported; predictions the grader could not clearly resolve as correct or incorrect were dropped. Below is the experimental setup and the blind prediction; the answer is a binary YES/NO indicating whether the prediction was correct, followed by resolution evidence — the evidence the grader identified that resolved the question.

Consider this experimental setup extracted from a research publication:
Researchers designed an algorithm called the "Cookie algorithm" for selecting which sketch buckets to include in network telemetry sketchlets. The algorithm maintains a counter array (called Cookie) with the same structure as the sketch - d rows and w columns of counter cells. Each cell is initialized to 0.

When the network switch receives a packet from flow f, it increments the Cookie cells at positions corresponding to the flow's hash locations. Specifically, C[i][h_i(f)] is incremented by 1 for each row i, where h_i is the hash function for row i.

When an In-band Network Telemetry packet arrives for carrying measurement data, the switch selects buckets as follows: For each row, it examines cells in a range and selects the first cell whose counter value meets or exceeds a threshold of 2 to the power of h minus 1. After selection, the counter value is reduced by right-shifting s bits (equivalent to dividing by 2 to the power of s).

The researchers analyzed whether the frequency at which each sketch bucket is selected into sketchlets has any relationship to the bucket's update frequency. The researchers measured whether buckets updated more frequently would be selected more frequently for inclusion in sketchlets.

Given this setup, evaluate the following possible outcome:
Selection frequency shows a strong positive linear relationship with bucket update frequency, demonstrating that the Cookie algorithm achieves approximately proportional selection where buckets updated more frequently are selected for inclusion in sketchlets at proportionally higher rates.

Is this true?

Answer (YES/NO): YES